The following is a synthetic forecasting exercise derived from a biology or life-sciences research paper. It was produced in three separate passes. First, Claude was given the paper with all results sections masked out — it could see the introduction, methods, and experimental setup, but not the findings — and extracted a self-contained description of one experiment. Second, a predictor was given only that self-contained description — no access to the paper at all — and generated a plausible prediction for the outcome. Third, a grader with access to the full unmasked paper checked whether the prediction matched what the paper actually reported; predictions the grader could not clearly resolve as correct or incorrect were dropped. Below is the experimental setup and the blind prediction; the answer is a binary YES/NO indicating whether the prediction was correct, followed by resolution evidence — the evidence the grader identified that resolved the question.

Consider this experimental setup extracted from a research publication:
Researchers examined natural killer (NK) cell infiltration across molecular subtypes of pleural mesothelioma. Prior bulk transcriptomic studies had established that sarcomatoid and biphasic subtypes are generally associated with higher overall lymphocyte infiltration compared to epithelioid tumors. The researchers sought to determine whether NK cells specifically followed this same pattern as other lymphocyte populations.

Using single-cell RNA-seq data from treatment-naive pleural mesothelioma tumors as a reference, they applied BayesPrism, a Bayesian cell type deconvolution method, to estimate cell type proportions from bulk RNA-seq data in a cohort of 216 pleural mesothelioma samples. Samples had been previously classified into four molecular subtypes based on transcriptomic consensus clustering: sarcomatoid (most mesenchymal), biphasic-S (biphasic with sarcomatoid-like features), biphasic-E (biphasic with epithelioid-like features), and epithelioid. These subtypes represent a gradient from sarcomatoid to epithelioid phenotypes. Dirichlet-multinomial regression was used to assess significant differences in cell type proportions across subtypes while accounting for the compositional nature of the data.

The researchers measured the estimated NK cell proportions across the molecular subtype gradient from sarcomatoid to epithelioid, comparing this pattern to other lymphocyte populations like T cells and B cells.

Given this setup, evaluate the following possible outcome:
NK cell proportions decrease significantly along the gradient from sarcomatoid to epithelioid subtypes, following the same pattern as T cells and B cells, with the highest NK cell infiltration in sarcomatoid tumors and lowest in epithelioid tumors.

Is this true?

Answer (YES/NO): NO